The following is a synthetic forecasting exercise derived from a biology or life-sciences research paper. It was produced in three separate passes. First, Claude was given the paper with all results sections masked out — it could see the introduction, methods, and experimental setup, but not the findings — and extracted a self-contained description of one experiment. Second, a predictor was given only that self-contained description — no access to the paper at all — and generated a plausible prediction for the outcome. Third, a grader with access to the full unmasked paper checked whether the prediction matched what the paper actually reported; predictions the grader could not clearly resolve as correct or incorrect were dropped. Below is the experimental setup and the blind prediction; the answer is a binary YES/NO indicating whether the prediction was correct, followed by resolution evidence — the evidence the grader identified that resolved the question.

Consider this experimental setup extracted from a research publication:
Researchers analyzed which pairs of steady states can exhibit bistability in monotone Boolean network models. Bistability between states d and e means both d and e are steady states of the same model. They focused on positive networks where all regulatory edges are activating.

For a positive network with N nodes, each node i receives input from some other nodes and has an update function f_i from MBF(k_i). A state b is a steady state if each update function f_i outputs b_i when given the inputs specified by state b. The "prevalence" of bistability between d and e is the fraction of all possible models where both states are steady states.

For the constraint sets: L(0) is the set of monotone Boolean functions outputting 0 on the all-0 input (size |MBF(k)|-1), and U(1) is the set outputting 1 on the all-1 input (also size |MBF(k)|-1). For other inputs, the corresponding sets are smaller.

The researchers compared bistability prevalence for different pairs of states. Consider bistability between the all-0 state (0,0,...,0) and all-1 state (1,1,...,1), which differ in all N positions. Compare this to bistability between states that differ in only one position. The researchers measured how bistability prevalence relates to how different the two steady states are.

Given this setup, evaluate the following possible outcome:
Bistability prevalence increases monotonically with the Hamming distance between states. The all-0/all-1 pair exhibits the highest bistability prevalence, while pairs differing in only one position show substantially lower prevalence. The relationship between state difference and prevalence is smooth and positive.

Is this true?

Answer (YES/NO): NO